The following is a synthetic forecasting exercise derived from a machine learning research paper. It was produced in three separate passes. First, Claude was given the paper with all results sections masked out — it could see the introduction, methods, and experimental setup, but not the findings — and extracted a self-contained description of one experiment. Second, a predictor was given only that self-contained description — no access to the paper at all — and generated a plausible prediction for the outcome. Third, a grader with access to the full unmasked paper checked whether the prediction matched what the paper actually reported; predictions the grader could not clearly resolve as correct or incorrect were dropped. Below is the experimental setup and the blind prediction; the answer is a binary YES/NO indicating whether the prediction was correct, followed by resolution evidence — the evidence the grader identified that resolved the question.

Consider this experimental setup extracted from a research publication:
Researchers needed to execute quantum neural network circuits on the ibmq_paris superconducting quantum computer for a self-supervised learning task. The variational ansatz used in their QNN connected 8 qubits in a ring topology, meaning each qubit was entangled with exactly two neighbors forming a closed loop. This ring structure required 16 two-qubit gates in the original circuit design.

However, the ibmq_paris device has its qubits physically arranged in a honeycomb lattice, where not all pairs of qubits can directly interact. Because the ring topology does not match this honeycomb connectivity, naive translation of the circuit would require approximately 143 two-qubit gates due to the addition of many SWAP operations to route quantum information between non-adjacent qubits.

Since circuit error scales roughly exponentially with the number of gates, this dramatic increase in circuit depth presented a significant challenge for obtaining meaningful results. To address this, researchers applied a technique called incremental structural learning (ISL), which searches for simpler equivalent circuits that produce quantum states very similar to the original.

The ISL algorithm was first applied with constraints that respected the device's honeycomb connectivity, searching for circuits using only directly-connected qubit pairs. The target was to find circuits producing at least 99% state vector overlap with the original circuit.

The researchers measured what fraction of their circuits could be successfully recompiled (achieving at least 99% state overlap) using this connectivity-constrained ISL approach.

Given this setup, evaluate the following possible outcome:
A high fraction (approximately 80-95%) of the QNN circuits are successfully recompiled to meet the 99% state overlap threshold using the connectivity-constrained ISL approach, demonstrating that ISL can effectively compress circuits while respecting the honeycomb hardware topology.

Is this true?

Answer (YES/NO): NO